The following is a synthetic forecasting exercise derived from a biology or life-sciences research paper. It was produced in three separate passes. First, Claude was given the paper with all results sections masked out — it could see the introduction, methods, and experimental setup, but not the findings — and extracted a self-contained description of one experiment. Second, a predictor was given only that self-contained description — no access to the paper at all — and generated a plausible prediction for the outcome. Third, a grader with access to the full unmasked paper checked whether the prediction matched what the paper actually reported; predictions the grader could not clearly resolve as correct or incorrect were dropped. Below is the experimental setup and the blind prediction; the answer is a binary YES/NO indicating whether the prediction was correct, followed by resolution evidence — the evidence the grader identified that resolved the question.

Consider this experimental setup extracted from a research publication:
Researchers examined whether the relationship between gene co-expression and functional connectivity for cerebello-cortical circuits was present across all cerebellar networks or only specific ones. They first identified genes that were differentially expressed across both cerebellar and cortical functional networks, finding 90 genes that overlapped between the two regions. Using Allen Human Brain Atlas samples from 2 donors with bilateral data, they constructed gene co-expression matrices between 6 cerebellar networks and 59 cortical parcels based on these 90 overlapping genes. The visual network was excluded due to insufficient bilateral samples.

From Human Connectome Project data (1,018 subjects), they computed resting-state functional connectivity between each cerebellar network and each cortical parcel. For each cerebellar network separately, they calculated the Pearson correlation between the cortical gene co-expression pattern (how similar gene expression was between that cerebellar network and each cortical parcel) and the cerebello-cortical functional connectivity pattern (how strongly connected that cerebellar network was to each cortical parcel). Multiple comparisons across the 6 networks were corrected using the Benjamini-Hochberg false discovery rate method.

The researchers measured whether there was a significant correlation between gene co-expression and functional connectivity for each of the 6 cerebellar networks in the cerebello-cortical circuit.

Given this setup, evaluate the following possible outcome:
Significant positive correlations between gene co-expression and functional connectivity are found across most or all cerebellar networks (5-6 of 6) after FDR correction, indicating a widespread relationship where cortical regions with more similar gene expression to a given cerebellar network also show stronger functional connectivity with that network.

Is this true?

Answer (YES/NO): NO